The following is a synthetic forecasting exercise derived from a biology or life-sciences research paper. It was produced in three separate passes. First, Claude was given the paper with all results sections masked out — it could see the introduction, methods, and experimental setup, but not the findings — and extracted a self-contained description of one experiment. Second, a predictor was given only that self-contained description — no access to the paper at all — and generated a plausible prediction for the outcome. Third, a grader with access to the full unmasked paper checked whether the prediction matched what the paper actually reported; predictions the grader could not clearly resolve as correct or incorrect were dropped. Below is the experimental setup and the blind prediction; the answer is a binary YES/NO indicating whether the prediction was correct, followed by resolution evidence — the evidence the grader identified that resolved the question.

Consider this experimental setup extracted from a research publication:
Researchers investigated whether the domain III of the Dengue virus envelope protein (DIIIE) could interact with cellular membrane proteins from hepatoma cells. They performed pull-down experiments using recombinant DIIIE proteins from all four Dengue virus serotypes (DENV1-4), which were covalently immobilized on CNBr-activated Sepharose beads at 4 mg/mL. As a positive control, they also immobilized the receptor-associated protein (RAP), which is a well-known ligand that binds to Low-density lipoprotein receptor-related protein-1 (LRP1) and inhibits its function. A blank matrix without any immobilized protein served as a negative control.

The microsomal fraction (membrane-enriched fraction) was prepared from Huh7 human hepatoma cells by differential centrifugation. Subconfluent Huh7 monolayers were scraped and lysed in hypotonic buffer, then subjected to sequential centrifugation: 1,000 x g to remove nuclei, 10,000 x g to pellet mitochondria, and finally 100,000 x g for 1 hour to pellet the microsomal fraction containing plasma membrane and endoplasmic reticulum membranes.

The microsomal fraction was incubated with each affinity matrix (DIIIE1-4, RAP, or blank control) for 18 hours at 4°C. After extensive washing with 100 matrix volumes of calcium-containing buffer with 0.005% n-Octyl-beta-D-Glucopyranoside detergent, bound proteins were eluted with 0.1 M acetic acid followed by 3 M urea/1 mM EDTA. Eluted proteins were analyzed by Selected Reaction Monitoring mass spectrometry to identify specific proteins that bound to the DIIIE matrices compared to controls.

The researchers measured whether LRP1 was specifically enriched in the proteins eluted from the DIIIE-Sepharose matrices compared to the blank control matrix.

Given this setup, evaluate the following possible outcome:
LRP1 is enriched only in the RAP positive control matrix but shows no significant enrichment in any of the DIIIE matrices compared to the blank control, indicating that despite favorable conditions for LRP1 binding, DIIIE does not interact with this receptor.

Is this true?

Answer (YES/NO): NO